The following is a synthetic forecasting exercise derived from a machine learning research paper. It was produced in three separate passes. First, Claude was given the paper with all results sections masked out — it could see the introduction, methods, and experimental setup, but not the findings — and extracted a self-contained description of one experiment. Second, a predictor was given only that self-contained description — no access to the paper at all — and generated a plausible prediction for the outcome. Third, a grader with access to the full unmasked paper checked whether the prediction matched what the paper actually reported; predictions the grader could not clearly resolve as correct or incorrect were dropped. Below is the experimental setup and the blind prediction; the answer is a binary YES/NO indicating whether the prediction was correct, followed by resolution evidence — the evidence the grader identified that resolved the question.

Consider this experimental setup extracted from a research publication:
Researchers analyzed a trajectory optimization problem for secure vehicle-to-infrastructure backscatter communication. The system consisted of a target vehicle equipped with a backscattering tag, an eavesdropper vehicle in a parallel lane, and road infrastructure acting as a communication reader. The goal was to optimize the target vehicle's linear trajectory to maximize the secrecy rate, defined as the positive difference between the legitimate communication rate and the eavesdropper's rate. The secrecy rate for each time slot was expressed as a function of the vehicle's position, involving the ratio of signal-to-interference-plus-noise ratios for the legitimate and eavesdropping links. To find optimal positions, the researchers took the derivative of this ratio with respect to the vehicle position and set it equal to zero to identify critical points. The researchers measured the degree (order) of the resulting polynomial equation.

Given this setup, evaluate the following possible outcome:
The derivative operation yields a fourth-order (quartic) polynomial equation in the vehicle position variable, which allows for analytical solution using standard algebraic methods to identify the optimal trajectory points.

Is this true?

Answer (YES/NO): NO